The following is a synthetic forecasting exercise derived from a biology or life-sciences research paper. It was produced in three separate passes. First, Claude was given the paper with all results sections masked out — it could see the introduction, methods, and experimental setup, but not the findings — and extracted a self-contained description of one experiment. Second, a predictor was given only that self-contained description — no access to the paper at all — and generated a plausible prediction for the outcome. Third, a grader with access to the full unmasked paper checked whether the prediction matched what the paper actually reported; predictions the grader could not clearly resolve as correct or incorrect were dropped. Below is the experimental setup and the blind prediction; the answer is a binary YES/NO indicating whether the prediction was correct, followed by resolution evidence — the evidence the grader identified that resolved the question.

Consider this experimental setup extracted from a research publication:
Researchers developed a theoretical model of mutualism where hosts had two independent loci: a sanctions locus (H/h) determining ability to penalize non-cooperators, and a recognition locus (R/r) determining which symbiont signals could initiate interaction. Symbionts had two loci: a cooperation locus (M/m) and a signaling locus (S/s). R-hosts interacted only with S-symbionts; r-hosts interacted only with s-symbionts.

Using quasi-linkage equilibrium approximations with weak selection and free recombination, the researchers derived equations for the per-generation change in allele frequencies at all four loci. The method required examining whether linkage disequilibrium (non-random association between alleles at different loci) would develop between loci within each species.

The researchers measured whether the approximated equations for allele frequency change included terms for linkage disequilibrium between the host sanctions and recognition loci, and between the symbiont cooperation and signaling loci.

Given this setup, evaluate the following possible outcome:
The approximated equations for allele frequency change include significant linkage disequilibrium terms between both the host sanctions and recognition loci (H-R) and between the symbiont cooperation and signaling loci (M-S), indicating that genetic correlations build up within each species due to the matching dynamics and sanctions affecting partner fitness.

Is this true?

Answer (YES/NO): NO